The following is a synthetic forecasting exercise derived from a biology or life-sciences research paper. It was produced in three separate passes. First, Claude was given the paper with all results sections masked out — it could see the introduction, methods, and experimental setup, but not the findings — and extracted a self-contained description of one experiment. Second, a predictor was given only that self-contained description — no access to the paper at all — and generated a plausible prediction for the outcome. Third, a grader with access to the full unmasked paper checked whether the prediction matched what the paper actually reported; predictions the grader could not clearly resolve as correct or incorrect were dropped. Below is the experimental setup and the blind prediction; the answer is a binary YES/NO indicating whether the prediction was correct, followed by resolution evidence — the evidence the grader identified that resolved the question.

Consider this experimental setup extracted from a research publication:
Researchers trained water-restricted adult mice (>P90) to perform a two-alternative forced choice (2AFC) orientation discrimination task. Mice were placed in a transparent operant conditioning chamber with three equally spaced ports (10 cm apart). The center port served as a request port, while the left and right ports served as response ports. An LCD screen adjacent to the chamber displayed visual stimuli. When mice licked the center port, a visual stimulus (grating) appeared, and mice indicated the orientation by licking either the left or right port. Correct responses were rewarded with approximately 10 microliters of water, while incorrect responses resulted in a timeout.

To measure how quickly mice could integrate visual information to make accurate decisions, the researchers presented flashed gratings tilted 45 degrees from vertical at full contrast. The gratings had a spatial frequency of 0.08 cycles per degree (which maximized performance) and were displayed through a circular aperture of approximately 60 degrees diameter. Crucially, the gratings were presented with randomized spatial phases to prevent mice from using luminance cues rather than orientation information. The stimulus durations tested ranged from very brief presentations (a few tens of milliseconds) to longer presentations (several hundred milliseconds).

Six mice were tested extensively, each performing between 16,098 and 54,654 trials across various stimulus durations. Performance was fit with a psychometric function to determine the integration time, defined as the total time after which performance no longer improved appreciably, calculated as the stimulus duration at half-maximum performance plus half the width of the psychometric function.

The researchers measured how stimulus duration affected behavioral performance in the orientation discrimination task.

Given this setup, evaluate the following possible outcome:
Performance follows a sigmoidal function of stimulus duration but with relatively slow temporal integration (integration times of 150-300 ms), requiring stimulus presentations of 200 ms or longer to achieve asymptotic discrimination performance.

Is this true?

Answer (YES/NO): NO